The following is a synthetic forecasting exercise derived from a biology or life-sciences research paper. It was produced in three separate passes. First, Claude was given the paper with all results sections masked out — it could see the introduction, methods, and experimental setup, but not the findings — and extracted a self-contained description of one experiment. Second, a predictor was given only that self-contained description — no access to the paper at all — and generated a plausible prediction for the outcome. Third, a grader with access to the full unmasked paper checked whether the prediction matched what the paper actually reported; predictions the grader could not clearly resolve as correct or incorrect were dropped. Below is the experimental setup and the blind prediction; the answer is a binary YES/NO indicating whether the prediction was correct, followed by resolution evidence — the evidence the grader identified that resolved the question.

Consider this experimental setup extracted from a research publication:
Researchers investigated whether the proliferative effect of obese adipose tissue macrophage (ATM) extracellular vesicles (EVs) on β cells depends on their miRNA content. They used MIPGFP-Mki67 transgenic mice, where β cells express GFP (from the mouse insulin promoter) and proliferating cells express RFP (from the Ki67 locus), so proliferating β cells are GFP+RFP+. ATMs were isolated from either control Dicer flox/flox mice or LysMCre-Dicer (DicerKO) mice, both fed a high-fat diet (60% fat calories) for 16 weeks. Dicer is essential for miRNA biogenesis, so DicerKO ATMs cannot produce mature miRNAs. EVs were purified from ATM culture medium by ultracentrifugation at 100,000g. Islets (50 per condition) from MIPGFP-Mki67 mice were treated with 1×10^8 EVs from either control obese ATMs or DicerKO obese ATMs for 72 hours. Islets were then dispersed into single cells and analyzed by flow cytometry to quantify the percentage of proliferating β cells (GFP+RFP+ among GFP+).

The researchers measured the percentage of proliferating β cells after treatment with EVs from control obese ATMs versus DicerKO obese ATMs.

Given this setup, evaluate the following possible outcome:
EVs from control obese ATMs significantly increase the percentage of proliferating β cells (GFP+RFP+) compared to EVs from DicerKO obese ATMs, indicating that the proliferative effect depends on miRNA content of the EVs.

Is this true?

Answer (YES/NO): YES